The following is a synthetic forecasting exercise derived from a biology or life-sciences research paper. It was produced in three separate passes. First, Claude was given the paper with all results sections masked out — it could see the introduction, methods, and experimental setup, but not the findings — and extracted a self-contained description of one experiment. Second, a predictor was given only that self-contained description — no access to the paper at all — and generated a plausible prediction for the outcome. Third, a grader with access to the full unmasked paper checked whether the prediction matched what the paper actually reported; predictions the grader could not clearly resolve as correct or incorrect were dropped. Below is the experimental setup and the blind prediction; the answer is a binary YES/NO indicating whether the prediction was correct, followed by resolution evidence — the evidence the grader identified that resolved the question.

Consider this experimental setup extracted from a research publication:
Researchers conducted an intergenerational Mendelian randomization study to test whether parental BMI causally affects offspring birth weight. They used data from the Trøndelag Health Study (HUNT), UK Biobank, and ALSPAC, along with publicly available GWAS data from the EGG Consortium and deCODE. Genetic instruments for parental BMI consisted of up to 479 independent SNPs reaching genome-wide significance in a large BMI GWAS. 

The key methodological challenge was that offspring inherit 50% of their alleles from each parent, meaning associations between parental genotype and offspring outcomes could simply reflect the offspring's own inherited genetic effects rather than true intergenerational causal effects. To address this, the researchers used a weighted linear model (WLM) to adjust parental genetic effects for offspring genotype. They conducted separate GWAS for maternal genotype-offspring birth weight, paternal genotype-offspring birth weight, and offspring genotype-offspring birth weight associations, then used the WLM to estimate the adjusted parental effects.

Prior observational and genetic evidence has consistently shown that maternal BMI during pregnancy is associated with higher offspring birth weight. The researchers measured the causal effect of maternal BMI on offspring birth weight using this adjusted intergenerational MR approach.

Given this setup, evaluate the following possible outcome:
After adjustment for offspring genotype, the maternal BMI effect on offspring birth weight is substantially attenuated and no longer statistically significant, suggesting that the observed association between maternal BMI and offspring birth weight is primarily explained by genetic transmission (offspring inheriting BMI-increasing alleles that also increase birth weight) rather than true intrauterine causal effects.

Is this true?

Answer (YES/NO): NO